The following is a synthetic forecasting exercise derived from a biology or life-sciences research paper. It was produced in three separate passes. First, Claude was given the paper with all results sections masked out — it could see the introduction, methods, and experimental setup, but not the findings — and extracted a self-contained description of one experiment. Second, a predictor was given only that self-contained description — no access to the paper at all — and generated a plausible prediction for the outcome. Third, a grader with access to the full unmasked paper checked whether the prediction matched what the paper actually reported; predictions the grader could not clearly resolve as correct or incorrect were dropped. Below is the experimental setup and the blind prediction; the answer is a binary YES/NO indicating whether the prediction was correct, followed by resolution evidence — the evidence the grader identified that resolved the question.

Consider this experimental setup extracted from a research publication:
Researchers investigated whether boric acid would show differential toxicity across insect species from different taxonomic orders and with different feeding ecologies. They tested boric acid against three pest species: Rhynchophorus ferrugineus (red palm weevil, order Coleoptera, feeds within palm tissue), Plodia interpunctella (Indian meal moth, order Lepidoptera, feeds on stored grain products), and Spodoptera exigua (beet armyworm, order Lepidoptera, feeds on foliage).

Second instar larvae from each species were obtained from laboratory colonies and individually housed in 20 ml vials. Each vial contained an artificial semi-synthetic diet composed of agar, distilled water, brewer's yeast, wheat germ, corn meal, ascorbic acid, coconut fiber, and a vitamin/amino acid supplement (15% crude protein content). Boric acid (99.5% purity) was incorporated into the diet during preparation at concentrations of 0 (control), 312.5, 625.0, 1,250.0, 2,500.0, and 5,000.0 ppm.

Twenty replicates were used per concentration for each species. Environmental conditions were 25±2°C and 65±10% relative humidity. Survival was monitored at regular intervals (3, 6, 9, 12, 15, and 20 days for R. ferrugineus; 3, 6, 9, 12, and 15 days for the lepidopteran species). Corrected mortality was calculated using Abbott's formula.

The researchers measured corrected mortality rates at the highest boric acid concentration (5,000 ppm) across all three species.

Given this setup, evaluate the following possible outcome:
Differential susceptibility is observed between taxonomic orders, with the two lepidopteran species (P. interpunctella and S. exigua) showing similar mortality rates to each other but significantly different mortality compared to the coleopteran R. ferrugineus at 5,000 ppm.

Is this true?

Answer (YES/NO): NO